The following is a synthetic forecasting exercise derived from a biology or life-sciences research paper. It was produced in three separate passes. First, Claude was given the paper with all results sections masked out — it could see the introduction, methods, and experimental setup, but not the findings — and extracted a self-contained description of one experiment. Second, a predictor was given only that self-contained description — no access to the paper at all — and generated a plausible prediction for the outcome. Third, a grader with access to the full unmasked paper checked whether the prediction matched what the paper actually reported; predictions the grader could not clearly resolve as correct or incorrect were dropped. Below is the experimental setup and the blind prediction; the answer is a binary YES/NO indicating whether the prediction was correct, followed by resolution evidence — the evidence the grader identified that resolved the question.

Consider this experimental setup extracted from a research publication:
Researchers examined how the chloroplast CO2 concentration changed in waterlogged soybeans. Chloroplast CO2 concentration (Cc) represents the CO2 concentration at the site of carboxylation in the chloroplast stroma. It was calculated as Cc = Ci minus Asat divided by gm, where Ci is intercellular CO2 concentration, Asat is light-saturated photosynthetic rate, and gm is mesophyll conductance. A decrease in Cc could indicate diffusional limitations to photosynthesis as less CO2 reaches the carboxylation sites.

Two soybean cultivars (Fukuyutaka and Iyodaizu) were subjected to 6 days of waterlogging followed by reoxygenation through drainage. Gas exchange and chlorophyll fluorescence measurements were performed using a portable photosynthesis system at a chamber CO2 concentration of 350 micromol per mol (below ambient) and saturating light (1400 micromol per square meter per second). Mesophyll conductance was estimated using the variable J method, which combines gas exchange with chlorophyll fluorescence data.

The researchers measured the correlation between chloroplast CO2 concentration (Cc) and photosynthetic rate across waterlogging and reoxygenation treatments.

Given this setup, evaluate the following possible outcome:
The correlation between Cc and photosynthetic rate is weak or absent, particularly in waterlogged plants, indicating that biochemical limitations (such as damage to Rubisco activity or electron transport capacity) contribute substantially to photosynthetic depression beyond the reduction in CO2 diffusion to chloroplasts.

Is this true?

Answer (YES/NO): NO